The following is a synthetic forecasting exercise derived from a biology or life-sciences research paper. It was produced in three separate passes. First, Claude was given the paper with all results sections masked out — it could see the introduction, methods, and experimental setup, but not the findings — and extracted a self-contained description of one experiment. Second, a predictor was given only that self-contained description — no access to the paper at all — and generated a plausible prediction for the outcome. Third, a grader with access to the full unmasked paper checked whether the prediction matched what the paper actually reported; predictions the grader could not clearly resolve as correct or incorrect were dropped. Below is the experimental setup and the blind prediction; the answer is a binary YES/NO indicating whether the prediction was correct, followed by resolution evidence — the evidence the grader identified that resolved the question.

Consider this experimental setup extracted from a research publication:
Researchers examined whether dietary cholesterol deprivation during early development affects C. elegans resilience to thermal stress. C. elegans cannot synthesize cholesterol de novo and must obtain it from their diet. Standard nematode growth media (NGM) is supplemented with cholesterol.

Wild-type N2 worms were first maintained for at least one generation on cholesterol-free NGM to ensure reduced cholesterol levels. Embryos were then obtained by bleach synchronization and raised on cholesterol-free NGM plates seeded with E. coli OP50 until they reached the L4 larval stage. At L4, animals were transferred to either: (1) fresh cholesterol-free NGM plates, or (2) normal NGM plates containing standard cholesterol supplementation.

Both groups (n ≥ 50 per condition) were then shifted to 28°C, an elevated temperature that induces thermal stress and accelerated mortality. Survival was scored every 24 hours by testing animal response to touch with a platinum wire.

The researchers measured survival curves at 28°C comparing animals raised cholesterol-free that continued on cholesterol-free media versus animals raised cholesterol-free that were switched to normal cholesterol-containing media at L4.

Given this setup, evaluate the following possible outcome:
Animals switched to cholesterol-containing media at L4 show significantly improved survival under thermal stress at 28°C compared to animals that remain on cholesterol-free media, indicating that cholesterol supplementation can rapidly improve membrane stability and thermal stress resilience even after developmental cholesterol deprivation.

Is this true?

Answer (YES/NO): NO